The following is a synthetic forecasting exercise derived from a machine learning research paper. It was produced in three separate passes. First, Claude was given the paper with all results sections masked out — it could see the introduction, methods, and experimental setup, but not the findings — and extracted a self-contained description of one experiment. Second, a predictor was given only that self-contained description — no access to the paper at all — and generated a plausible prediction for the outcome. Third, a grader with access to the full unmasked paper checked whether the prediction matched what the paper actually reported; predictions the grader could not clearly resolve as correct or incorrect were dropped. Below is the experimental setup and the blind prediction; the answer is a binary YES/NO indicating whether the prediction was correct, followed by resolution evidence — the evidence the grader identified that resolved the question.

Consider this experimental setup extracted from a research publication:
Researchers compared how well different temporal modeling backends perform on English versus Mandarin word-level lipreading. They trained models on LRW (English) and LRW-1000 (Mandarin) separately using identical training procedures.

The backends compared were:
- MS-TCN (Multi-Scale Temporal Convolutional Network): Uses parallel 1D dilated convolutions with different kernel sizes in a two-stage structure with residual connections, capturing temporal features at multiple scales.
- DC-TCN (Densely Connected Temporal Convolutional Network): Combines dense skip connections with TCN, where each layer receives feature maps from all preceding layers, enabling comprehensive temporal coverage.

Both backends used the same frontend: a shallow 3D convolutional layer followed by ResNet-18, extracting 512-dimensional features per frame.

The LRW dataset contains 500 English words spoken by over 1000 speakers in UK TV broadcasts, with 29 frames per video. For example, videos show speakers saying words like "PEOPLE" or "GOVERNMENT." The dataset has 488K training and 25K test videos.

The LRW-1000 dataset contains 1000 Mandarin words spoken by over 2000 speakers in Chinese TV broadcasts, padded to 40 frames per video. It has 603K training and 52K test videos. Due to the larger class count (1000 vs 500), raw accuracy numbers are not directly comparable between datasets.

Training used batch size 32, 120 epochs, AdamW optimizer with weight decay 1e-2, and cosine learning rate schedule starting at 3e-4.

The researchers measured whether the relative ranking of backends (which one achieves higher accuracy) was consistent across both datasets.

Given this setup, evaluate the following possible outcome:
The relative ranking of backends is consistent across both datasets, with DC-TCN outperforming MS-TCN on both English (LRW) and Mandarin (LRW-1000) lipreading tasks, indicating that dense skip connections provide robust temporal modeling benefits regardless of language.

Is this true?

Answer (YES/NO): YES